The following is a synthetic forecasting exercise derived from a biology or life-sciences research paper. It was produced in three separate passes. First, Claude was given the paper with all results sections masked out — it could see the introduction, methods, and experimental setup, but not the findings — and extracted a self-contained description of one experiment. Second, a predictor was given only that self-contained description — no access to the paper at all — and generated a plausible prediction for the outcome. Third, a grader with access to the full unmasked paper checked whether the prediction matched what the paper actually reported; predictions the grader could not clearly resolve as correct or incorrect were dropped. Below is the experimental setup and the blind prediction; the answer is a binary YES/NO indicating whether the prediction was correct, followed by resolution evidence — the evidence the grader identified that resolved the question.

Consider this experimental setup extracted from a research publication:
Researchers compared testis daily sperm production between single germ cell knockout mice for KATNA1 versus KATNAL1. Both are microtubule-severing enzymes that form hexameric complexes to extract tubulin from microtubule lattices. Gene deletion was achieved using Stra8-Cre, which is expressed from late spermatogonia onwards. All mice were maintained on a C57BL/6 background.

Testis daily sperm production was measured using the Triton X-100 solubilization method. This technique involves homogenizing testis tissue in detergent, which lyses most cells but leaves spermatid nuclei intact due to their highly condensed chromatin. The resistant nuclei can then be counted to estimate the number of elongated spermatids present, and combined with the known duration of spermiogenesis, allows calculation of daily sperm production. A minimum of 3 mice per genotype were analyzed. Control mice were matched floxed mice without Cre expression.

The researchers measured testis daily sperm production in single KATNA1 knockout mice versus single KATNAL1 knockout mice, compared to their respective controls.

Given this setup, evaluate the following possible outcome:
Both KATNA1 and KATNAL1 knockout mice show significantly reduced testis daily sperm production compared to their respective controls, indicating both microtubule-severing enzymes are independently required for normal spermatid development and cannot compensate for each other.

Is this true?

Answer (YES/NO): NO